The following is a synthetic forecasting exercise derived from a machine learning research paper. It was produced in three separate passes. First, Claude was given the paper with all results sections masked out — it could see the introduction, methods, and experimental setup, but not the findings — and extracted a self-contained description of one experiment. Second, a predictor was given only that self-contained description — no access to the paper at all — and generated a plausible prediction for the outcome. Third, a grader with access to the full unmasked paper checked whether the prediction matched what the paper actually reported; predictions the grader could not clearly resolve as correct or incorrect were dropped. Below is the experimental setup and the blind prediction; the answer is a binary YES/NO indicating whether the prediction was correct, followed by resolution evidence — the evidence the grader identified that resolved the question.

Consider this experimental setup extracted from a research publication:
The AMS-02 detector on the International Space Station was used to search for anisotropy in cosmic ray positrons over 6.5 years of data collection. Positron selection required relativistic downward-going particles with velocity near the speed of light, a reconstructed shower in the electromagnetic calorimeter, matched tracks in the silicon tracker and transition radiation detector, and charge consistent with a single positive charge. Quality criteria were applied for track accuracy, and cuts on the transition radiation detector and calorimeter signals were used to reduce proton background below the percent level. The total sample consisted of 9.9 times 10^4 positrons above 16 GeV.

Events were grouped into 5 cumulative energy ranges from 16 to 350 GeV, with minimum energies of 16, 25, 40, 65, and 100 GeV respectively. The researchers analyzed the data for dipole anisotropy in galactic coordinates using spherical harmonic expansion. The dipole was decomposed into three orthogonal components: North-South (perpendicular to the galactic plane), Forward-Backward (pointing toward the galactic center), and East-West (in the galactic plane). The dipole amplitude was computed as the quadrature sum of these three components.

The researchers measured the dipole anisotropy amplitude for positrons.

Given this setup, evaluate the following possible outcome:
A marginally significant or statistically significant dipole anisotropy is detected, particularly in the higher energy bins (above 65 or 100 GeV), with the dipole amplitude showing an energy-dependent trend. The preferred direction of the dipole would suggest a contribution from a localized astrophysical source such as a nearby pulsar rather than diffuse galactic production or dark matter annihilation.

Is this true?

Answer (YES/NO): NO